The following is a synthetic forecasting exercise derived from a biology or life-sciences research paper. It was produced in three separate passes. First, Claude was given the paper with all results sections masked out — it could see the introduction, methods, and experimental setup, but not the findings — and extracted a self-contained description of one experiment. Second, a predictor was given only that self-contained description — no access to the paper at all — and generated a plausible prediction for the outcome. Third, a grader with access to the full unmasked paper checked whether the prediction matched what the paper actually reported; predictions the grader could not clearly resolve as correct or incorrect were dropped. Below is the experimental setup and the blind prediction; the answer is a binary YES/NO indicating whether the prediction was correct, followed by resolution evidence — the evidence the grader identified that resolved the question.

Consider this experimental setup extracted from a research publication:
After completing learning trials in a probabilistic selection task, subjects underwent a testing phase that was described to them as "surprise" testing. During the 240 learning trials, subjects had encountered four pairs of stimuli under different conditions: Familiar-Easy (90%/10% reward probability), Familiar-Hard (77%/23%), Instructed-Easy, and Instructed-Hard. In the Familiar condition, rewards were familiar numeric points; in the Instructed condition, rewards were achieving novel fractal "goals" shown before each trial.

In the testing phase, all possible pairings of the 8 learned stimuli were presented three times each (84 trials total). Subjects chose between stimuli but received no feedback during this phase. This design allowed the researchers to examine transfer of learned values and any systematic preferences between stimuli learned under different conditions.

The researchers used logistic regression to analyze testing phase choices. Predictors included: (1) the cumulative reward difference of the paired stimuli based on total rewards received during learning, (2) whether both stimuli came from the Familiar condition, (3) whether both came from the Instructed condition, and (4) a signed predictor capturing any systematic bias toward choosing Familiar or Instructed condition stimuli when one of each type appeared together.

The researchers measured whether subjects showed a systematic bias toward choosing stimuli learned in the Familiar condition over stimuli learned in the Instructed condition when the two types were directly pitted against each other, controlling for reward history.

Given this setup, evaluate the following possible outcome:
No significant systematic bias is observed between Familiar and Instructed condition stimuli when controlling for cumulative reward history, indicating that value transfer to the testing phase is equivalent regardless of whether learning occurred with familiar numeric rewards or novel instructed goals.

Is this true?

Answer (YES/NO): NO